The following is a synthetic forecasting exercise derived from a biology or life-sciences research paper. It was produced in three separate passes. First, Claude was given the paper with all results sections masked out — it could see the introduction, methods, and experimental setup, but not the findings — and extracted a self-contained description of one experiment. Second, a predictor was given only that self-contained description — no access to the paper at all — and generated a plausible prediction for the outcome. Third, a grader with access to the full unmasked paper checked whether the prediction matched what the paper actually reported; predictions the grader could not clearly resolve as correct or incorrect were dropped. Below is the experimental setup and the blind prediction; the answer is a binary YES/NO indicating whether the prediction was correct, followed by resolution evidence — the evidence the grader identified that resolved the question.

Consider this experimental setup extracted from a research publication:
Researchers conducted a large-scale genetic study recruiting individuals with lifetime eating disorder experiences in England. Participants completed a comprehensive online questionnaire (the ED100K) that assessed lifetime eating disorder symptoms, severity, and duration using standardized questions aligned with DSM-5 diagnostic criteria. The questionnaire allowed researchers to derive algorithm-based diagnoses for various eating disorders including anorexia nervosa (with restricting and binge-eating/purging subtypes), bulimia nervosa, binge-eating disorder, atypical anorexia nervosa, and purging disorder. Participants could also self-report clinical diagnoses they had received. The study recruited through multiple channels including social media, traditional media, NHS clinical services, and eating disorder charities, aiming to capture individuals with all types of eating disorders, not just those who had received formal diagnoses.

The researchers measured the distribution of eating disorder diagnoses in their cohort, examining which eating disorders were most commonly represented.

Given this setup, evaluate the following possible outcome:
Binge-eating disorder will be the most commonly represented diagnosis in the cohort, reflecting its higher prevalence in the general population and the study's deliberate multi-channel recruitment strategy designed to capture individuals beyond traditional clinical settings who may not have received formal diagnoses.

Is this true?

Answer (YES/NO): NO